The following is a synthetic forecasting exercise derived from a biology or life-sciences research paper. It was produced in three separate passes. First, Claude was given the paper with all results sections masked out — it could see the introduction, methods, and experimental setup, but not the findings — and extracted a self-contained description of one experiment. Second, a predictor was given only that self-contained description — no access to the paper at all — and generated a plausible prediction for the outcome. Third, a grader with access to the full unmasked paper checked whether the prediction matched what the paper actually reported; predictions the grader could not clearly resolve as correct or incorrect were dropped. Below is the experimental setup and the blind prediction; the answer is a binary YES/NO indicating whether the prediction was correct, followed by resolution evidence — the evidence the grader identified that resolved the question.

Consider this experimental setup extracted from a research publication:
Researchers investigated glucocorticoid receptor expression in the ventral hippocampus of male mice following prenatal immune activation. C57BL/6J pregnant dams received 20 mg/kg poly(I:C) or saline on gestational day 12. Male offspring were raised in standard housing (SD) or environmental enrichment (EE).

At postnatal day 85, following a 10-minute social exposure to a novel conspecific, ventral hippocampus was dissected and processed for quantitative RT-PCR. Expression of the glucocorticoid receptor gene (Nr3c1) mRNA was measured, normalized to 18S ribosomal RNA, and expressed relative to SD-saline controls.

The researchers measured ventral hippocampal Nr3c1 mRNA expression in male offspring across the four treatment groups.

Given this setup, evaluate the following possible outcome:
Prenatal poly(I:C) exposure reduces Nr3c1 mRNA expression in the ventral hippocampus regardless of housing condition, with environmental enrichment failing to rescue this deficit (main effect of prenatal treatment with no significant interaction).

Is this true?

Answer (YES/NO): NO